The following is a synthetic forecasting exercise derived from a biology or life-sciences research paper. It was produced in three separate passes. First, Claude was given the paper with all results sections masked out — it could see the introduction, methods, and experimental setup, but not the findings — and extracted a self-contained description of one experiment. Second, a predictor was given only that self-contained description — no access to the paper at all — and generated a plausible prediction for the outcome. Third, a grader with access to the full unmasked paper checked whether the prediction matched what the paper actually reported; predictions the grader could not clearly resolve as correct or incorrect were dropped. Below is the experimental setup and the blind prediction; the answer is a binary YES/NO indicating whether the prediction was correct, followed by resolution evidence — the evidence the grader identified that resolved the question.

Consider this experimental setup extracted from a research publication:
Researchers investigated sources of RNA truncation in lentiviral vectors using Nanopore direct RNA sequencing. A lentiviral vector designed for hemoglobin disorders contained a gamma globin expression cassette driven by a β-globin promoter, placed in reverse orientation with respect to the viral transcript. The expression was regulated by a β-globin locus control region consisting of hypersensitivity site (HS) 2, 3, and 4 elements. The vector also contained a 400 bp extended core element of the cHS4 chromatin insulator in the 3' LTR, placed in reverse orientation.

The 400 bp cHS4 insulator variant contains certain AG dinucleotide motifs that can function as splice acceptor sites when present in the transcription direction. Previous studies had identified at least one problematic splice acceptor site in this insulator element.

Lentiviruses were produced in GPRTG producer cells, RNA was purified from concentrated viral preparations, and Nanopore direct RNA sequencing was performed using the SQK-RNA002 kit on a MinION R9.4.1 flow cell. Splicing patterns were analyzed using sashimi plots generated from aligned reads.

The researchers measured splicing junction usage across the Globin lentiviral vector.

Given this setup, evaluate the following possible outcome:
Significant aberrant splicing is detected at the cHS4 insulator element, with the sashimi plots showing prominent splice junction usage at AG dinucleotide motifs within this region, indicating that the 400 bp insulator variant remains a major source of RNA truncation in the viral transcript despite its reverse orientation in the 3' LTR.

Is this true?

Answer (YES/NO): YES